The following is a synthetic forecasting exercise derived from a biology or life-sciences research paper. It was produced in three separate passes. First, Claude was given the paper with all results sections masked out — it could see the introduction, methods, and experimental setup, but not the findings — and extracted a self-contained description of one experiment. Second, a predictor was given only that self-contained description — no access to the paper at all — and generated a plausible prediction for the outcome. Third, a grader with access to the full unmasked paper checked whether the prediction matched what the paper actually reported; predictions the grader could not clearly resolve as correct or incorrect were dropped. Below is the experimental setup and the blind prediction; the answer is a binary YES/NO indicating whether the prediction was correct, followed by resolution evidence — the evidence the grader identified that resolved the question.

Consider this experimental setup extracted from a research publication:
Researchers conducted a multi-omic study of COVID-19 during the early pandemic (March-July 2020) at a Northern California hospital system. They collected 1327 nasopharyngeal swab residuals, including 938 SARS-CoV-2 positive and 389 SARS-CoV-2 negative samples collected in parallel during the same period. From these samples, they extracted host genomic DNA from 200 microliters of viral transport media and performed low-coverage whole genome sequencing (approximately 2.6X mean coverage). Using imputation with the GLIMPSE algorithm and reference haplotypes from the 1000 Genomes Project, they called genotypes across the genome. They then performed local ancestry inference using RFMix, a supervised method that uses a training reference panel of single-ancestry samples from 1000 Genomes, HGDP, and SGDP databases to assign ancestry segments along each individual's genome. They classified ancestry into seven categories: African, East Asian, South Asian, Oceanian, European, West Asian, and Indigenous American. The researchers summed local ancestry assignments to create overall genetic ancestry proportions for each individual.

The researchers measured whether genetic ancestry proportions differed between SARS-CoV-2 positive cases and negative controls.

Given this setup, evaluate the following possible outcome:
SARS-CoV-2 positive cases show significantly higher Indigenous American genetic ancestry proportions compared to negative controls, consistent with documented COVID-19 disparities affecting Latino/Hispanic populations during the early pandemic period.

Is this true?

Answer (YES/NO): YES